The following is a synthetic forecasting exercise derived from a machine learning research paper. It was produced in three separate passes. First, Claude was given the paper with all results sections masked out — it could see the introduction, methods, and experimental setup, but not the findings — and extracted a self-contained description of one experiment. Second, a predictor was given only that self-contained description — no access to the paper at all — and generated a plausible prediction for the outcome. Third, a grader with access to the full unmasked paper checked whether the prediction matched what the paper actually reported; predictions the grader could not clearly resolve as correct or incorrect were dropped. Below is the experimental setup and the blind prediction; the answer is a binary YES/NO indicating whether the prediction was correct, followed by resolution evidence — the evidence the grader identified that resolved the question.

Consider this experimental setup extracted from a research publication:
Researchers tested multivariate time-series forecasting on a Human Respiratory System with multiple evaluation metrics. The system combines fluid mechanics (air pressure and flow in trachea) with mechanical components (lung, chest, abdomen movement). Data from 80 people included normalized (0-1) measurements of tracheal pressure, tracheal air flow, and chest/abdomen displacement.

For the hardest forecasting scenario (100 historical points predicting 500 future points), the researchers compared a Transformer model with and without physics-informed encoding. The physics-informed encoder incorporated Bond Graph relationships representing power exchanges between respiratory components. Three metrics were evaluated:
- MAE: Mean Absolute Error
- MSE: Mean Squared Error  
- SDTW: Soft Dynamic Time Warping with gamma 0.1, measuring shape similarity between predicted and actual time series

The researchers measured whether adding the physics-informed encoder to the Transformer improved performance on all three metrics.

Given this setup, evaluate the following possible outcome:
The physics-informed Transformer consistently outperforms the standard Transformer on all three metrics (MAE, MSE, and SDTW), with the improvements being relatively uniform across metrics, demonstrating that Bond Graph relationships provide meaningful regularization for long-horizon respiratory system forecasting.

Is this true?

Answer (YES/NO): NO